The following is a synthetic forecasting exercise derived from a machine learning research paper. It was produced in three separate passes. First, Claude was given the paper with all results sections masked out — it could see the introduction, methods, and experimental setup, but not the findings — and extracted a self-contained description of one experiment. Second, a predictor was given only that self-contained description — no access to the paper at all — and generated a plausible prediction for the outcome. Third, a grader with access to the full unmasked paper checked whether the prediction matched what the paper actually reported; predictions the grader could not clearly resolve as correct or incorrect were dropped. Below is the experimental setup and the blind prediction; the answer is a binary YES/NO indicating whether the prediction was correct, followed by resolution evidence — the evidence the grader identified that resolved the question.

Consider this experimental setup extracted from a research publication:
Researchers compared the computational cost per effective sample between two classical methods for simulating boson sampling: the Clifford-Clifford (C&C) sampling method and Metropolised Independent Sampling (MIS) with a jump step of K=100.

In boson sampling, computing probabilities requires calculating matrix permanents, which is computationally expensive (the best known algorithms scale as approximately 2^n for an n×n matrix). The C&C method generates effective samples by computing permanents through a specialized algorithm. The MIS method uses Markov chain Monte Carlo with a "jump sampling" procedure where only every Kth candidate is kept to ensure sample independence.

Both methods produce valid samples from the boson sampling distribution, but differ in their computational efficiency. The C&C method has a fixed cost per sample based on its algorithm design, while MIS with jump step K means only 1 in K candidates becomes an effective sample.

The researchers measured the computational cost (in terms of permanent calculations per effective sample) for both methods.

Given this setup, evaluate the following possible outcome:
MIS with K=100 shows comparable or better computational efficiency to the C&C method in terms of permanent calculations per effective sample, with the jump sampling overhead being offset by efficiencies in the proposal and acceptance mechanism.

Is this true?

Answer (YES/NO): NO